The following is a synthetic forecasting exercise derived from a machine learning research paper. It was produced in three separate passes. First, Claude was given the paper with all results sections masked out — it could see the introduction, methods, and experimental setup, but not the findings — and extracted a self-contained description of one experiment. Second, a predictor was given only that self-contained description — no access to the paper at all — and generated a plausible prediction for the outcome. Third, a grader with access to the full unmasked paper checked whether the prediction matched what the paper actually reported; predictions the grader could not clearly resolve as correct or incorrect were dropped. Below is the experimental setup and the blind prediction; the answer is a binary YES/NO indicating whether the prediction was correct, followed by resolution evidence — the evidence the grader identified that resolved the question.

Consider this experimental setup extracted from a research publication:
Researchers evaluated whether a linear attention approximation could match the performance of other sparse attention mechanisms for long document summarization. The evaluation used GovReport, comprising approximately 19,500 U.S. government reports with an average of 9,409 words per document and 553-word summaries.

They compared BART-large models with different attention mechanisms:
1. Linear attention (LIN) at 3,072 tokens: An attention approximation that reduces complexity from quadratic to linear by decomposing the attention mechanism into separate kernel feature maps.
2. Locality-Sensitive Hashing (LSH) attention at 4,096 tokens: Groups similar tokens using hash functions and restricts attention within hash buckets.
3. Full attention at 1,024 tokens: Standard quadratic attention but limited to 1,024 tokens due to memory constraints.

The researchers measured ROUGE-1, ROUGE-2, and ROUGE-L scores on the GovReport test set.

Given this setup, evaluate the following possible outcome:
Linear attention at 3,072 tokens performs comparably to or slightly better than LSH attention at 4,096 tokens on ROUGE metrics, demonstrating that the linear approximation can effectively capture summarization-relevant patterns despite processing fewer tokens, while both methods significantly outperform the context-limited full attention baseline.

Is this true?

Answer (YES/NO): NO